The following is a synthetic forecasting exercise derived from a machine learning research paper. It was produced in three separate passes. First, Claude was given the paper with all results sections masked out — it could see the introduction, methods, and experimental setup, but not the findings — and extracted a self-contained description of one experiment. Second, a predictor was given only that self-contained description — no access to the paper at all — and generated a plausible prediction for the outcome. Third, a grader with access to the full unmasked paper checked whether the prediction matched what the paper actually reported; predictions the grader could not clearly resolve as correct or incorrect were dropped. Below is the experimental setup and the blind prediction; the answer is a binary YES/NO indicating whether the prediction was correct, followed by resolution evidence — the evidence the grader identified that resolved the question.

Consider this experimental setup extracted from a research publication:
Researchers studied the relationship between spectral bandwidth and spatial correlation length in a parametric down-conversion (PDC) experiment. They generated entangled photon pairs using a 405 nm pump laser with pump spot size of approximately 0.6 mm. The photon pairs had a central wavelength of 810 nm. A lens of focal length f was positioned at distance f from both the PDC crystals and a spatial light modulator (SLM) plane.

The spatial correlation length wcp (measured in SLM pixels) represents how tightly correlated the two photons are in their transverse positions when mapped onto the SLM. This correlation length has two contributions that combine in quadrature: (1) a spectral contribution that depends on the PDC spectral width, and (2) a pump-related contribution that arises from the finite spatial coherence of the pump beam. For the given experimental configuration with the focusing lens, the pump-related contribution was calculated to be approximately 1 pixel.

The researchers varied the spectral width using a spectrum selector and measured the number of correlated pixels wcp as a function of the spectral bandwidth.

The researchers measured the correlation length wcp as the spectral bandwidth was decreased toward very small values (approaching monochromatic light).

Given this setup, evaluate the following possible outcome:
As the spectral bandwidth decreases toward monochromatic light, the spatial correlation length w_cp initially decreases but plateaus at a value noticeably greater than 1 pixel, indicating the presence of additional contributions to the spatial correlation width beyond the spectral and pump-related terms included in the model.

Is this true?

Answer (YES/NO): NO